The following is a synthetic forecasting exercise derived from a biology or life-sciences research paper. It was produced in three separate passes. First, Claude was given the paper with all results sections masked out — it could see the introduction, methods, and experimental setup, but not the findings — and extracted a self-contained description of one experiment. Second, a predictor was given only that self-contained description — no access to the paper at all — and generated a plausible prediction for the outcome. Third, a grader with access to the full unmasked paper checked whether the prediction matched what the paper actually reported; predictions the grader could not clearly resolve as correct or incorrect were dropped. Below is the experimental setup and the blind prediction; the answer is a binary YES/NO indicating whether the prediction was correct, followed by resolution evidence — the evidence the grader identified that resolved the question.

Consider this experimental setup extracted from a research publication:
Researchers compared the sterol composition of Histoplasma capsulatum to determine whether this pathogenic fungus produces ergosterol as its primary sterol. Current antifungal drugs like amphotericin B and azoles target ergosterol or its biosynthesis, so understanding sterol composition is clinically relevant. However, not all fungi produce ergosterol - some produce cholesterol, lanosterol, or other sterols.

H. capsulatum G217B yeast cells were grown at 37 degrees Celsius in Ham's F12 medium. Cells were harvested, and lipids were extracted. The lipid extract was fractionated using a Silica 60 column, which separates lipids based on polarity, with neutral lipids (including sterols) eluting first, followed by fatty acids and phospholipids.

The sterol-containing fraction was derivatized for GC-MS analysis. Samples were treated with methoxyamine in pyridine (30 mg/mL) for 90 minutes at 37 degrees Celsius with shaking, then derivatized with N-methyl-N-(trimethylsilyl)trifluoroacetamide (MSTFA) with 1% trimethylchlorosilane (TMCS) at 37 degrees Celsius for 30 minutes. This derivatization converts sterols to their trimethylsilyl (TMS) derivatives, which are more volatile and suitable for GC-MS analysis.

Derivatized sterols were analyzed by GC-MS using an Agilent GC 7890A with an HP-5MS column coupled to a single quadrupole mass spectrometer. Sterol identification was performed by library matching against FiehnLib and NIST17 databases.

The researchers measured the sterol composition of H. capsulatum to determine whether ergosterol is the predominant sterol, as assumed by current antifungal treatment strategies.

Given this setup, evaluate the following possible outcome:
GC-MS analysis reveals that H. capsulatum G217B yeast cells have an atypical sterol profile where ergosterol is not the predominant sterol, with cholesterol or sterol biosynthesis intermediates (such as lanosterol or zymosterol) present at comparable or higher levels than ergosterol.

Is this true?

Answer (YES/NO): NO